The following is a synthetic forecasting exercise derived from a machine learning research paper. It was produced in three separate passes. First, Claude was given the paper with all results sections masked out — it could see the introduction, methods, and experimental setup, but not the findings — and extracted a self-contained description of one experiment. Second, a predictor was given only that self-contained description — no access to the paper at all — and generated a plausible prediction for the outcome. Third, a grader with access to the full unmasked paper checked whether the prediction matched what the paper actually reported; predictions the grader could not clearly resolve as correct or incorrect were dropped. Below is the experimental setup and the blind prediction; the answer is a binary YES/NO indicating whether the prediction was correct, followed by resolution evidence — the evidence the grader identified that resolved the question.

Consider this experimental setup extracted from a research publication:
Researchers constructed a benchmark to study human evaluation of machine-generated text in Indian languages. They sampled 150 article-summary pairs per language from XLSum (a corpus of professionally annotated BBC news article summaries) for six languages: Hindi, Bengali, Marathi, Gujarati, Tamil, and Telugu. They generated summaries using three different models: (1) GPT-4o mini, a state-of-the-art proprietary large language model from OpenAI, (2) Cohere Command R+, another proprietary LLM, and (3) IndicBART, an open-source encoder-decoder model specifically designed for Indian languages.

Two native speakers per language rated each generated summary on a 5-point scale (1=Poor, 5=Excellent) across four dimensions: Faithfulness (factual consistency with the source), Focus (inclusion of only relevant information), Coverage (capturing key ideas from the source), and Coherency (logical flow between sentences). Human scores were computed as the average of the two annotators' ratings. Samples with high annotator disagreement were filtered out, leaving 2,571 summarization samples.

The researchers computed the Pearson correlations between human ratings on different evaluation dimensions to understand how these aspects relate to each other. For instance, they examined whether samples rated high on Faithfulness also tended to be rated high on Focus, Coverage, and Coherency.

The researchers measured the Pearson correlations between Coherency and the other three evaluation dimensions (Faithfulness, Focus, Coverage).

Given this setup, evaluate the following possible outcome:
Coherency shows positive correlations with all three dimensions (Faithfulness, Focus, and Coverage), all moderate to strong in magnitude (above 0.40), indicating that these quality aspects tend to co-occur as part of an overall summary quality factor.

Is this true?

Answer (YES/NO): NO